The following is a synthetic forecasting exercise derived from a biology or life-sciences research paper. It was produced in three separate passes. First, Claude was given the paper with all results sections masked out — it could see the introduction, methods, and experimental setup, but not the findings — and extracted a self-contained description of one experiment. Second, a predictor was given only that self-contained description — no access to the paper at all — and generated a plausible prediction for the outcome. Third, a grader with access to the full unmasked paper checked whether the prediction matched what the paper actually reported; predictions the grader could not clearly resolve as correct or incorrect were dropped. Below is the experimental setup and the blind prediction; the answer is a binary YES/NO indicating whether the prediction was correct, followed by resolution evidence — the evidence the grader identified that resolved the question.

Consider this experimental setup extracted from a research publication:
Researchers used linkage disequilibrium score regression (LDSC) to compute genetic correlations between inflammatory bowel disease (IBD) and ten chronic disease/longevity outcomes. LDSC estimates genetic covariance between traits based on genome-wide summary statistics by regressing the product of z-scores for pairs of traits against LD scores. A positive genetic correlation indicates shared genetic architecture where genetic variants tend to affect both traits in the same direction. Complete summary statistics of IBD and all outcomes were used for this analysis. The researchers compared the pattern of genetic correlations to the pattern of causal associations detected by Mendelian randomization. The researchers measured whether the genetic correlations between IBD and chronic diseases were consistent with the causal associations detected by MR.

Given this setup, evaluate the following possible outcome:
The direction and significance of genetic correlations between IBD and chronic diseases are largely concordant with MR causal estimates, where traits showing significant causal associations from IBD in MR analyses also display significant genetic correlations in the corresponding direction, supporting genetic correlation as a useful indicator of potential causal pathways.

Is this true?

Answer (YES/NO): NO